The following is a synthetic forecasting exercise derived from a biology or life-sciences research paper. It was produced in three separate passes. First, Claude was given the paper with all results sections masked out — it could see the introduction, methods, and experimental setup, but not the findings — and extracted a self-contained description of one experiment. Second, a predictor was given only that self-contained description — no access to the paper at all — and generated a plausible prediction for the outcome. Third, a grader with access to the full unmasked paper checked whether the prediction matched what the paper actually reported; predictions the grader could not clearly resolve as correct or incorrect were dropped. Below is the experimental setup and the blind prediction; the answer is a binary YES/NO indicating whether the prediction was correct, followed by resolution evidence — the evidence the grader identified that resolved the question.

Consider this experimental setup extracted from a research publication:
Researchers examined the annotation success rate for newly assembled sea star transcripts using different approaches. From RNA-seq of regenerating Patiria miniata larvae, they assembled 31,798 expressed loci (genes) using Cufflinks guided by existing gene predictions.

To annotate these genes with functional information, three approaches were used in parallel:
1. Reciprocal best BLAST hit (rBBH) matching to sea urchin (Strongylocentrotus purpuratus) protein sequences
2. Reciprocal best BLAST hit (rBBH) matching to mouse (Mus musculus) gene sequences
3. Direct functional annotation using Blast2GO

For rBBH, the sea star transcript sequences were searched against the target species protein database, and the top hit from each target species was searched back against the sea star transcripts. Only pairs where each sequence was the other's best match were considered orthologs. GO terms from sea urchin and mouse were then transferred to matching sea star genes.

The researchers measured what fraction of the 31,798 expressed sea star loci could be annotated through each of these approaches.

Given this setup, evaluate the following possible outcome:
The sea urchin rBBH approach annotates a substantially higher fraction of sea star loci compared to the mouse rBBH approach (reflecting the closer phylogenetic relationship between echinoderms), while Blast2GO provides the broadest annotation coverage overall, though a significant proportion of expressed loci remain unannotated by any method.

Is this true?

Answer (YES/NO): YES